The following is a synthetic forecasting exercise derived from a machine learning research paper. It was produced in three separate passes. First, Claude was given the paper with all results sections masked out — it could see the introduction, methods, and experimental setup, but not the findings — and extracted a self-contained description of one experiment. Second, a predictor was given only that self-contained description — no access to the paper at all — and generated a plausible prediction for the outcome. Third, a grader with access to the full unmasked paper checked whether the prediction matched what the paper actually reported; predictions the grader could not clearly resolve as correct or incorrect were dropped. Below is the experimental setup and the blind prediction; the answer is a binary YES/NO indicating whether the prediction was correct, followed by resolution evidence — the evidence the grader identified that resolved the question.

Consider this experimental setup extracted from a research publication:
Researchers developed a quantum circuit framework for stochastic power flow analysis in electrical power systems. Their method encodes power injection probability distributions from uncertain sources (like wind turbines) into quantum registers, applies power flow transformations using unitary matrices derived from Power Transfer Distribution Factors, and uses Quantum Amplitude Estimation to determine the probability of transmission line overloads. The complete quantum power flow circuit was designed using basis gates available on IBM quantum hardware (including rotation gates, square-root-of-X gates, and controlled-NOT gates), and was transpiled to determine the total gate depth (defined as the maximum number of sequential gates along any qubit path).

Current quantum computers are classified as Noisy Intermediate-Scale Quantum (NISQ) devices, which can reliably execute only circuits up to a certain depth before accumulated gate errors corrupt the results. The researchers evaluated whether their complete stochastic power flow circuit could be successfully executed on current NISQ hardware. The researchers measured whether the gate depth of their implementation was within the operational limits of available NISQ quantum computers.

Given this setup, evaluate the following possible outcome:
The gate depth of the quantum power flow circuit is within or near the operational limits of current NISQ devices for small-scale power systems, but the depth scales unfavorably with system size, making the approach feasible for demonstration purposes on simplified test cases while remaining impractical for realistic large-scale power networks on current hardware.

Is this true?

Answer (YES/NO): NO